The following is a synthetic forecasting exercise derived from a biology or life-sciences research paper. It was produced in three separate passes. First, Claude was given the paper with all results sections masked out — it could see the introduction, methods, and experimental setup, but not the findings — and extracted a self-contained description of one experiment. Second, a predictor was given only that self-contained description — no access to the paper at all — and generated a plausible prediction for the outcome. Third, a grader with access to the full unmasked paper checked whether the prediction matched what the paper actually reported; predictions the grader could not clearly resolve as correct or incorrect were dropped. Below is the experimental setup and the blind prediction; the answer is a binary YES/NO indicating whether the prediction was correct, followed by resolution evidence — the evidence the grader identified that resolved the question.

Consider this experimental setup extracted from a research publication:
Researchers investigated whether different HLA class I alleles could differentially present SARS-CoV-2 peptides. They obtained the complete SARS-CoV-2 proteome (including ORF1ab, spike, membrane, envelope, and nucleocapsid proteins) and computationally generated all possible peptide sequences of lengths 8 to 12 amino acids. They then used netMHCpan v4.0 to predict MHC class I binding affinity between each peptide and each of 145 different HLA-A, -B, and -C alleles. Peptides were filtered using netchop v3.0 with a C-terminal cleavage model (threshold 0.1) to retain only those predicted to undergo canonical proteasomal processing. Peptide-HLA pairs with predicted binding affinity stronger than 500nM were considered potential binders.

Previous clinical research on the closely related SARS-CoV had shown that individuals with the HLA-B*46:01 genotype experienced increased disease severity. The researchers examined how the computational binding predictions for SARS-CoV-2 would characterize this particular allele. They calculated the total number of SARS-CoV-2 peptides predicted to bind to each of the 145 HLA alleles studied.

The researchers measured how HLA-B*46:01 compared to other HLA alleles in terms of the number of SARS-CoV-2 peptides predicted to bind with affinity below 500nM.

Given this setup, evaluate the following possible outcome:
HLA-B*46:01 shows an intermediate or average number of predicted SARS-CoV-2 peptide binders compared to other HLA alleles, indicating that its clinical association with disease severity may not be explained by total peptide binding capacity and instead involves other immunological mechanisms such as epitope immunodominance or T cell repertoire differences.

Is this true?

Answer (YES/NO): NO